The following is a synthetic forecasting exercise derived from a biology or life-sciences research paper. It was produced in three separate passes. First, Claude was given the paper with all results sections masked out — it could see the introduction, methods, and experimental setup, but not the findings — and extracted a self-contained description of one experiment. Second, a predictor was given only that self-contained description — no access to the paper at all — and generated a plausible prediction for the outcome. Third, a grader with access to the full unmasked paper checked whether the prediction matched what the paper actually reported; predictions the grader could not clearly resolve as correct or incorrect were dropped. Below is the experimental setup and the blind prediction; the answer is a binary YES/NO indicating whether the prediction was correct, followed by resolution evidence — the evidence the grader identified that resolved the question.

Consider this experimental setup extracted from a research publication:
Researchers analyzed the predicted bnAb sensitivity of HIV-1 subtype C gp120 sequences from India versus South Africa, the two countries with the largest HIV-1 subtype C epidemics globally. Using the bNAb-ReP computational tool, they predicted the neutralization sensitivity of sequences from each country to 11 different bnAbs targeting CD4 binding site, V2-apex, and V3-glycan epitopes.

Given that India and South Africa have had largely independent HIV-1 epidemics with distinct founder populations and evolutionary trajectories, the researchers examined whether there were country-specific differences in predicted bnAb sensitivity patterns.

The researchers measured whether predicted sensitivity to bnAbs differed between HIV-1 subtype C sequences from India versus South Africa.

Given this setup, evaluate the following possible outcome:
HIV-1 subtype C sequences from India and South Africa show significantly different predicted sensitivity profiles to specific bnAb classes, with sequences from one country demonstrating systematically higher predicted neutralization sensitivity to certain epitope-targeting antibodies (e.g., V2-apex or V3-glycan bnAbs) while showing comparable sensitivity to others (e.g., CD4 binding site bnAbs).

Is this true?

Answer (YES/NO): NO